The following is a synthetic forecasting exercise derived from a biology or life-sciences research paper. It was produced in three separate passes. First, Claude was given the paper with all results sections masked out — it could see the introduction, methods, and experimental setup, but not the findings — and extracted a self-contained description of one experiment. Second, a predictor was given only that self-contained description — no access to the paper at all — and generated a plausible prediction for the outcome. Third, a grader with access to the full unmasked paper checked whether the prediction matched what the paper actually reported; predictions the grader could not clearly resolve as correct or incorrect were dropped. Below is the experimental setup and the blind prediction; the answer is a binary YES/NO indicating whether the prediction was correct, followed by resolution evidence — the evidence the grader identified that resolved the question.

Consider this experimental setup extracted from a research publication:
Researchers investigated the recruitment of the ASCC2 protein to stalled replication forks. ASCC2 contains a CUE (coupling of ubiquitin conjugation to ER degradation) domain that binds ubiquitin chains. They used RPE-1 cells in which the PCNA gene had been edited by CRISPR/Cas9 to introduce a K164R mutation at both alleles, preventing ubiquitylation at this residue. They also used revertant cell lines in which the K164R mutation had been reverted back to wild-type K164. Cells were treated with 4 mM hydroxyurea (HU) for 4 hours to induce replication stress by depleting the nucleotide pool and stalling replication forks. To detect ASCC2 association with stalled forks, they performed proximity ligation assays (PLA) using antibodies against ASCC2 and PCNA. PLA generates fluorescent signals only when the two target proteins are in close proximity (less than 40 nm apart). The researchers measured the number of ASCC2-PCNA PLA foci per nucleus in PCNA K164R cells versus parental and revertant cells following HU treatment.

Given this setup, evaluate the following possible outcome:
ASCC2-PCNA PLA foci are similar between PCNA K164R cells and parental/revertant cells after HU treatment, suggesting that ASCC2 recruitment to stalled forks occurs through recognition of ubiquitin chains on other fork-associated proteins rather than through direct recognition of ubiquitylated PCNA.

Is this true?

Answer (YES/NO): NO